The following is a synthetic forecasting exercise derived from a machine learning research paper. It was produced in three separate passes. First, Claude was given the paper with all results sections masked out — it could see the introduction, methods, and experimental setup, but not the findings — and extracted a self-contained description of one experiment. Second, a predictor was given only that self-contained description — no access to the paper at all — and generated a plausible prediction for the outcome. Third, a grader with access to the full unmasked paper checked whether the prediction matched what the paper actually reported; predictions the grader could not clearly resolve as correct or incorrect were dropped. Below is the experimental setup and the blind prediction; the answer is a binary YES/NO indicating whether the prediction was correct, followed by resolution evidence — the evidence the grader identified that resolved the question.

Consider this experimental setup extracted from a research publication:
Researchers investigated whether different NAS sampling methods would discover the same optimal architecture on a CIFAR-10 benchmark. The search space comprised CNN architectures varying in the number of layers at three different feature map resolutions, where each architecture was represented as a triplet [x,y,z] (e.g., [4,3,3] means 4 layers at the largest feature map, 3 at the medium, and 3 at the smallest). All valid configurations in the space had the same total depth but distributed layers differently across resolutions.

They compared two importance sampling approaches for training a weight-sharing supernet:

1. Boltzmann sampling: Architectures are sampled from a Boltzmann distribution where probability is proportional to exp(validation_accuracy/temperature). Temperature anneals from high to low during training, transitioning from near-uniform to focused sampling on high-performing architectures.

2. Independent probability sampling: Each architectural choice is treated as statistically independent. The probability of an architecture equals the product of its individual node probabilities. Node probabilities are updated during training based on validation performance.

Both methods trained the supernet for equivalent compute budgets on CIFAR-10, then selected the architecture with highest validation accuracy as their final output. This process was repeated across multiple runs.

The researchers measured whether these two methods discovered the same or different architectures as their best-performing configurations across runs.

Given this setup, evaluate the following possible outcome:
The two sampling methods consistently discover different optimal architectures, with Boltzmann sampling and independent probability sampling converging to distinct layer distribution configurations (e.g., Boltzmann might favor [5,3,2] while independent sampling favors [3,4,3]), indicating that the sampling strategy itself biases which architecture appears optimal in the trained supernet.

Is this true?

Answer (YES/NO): NO